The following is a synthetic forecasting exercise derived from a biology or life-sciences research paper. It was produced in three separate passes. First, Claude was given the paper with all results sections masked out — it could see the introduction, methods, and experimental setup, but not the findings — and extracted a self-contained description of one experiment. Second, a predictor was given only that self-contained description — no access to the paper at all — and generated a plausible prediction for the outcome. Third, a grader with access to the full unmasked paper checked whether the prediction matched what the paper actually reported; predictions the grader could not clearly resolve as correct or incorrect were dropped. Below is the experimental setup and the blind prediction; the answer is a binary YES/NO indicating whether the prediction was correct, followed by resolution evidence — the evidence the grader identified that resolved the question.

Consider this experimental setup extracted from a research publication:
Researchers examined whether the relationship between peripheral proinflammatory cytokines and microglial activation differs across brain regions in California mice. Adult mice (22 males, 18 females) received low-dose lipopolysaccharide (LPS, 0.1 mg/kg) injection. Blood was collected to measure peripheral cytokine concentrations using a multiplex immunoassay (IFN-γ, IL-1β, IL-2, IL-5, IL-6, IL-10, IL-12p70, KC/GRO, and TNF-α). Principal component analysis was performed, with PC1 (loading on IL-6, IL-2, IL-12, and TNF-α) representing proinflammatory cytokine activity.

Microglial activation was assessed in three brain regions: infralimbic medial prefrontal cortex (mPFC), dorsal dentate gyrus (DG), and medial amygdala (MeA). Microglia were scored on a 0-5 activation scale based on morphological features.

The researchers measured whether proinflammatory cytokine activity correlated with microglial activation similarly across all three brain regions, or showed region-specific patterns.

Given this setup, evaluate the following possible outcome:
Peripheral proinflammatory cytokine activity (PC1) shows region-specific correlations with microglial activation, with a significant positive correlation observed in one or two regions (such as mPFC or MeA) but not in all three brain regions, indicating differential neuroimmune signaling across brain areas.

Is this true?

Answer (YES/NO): NO